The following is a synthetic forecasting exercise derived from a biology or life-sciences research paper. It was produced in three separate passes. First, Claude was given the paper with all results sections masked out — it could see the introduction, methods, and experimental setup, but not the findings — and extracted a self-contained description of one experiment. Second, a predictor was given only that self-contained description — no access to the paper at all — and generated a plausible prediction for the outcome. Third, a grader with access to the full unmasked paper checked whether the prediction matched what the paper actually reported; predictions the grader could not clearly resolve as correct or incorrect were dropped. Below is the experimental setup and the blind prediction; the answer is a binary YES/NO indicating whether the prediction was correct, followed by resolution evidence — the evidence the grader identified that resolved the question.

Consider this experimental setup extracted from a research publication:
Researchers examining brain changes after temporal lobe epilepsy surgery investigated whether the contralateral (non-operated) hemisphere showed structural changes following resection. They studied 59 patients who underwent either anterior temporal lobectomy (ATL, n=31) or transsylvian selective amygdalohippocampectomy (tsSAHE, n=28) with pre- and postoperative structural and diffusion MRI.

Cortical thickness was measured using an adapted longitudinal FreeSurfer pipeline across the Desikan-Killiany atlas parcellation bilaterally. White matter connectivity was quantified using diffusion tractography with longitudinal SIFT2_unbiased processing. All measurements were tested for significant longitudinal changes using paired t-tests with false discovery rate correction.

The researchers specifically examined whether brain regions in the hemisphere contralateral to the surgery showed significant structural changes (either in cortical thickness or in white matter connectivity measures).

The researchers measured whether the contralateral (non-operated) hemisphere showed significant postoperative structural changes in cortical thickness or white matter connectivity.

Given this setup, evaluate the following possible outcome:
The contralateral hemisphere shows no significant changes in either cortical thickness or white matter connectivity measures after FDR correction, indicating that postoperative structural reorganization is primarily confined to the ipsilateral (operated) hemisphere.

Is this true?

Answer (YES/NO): NO